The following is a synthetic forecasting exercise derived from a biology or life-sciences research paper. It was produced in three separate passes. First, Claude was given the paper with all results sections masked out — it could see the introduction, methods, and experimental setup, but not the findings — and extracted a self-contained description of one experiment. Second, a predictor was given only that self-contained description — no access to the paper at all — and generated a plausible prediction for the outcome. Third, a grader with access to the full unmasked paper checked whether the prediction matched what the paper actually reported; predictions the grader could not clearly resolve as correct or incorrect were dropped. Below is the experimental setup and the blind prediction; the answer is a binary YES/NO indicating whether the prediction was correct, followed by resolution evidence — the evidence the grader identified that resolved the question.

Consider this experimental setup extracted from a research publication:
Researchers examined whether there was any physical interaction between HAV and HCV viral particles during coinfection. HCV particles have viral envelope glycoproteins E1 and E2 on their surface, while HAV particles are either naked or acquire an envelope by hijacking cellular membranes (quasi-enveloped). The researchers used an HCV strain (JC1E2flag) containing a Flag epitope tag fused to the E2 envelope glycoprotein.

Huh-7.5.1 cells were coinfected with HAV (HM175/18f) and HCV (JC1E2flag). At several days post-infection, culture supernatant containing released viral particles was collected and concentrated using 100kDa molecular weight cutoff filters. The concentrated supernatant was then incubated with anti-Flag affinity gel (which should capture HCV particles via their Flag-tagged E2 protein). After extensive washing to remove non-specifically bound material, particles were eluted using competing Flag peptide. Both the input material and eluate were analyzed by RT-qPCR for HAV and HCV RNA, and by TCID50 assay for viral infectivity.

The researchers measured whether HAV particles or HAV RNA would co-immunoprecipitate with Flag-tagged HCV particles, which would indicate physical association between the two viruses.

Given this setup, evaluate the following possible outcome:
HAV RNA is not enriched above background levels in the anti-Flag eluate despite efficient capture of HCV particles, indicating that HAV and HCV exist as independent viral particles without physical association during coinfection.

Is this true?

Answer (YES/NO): YES